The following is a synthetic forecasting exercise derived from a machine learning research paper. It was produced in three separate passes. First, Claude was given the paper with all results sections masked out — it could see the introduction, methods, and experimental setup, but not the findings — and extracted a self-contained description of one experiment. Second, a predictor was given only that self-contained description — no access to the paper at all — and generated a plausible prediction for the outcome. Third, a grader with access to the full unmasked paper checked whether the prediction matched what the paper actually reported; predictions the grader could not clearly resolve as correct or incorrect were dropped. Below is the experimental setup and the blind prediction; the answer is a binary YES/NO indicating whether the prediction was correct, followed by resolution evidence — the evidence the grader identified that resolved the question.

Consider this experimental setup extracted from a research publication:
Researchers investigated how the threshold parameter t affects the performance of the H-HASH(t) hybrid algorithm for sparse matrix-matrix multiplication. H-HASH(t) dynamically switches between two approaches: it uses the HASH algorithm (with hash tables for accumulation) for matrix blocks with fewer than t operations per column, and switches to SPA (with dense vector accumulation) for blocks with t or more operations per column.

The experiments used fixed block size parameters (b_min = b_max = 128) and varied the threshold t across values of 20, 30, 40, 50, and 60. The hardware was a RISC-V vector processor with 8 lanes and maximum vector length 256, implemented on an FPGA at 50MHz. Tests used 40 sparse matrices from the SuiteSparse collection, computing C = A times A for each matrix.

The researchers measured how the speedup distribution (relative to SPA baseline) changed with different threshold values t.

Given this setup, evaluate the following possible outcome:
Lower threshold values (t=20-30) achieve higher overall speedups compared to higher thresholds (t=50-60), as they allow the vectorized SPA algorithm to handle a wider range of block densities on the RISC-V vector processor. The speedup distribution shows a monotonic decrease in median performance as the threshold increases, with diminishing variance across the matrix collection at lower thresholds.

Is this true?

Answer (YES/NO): NO